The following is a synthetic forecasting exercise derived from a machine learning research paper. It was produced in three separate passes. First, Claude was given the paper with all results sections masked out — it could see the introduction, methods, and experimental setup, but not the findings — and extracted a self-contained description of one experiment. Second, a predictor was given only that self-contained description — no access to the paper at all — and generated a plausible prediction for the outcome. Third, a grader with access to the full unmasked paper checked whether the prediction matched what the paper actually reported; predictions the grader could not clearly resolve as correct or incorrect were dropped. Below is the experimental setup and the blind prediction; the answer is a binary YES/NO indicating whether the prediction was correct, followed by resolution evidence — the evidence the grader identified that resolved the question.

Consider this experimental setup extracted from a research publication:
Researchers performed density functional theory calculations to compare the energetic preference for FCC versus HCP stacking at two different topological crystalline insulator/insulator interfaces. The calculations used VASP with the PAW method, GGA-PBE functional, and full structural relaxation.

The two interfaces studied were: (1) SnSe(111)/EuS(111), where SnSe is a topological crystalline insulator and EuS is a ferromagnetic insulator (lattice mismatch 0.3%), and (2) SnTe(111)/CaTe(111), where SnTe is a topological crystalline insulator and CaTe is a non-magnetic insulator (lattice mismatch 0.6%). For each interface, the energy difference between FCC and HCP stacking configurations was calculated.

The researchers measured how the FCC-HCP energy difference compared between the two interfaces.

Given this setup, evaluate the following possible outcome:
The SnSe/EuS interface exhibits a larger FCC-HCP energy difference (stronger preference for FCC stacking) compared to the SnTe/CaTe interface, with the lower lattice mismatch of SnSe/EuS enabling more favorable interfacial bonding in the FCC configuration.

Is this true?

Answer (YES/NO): NO